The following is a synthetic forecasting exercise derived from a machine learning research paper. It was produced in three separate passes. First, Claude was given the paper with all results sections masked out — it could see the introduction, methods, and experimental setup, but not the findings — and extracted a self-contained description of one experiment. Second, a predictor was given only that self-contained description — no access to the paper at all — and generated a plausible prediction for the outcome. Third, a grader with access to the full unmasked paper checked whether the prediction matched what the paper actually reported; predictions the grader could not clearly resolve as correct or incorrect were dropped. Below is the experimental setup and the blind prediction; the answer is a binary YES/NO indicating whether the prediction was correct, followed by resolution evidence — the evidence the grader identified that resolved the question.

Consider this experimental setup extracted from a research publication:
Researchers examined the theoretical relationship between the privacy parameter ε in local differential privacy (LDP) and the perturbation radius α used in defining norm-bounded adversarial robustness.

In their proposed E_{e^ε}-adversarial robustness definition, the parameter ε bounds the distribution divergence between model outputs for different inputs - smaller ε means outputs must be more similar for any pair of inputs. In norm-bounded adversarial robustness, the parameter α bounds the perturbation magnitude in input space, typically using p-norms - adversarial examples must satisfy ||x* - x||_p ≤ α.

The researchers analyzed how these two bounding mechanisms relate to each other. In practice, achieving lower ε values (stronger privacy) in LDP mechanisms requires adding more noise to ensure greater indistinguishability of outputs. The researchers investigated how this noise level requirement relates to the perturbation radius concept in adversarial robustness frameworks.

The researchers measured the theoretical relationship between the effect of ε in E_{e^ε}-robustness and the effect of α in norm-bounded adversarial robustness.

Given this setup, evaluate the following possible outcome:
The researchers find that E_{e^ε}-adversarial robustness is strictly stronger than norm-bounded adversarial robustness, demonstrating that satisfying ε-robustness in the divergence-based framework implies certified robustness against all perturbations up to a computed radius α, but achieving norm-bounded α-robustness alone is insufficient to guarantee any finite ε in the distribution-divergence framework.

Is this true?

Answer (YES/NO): NO